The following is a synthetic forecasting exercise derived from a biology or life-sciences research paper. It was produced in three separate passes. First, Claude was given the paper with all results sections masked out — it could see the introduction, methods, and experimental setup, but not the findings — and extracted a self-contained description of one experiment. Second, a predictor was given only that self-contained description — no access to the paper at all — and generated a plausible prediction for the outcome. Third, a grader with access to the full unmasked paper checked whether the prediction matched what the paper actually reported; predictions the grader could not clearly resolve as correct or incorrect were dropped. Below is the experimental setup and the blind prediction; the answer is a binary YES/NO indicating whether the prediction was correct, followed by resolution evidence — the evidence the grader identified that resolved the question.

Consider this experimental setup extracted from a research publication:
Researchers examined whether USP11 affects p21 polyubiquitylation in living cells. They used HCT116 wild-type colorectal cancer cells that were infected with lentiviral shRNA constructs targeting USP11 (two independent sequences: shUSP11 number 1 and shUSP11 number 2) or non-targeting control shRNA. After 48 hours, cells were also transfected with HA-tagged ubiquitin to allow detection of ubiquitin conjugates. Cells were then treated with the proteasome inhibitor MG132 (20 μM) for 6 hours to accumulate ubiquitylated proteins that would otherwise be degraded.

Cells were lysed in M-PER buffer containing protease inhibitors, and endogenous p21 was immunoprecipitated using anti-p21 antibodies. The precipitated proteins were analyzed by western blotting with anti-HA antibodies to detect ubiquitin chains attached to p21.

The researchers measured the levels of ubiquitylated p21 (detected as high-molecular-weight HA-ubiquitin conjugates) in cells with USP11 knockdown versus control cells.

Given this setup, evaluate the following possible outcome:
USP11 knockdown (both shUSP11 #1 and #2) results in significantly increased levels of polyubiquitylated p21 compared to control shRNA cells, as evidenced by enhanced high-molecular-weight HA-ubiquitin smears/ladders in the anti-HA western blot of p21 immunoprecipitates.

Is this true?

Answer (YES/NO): YES